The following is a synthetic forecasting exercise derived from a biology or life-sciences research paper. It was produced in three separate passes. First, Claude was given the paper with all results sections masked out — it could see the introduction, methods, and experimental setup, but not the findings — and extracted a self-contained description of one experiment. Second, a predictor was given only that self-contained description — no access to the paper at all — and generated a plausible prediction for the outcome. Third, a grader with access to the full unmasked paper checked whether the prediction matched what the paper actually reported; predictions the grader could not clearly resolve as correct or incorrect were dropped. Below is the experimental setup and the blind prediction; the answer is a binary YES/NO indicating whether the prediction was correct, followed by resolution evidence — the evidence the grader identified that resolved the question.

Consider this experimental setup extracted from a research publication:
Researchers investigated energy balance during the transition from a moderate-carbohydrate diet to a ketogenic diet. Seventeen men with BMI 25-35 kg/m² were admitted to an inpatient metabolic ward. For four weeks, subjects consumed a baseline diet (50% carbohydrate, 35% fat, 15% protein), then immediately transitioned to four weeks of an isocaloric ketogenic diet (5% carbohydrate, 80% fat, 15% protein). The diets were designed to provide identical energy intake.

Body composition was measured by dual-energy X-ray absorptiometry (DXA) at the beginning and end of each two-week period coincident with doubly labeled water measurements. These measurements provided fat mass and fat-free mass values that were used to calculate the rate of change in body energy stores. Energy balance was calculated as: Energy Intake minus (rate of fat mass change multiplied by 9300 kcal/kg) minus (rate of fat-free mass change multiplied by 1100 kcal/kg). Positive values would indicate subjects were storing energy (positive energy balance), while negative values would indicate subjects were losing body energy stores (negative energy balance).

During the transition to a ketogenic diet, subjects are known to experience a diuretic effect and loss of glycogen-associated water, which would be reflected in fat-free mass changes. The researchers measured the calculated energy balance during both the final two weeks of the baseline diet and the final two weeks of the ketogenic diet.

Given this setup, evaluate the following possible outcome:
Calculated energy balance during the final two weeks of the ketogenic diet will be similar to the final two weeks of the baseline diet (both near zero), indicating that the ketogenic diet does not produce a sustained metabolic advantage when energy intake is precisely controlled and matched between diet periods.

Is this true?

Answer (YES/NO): NO